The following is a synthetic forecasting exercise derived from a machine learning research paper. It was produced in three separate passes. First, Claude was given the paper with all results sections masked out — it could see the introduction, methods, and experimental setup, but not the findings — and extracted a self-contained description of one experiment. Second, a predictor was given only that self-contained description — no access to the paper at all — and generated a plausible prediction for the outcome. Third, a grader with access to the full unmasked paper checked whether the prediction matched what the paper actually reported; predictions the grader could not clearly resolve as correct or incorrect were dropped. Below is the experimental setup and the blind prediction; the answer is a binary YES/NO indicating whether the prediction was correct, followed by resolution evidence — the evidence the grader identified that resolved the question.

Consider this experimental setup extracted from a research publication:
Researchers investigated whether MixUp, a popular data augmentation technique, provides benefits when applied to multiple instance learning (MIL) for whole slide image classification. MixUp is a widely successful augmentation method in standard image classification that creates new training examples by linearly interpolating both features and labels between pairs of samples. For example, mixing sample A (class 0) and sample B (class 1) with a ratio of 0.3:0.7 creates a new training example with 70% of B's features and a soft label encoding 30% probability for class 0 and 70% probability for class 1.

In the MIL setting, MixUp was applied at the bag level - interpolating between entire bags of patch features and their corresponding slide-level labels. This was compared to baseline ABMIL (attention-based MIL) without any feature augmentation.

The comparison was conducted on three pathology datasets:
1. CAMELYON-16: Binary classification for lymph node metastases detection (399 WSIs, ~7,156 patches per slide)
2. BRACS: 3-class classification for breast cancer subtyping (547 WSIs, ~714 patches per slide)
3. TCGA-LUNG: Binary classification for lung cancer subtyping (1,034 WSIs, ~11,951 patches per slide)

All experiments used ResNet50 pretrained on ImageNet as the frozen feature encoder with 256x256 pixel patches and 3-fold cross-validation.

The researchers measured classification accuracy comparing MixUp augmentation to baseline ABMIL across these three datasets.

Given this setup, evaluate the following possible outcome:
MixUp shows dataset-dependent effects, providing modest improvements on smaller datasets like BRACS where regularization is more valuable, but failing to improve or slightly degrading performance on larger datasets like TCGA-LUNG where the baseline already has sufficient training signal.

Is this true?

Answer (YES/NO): NO